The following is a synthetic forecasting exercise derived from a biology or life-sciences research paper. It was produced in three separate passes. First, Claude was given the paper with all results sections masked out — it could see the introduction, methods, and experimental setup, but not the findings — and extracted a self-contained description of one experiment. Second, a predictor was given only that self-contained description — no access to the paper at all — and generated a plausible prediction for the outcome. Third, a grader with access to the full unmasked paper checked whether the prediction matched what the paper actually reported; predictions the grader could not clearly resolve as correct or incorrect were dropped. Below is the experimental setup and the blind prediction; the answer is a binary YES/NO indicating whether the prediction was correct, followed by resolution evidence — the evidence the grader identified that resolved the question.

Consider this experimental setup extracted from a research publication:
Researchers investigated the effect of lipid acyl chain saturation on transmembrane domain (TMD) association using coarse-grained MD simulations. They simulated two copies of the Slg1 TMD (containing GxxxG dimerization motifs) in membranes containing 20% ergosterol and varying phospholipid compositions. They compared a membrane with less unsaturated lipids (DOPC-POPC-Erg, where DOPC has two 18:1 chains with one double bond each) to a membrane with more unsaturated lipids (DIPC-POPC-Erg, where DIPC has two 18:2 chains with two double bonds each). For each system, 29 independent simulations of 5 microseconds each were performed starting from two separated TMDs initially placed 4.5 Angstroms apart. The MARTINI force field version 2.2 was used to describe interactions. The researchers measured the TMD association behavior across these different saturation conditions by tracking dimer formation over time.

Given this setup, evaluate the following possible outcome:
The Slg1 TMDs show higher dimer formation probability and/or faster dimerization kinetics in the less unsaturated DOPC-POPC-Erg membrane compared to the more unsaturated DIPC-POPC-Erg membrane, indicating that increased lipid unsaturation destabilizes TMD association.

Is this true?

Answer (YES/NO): YES